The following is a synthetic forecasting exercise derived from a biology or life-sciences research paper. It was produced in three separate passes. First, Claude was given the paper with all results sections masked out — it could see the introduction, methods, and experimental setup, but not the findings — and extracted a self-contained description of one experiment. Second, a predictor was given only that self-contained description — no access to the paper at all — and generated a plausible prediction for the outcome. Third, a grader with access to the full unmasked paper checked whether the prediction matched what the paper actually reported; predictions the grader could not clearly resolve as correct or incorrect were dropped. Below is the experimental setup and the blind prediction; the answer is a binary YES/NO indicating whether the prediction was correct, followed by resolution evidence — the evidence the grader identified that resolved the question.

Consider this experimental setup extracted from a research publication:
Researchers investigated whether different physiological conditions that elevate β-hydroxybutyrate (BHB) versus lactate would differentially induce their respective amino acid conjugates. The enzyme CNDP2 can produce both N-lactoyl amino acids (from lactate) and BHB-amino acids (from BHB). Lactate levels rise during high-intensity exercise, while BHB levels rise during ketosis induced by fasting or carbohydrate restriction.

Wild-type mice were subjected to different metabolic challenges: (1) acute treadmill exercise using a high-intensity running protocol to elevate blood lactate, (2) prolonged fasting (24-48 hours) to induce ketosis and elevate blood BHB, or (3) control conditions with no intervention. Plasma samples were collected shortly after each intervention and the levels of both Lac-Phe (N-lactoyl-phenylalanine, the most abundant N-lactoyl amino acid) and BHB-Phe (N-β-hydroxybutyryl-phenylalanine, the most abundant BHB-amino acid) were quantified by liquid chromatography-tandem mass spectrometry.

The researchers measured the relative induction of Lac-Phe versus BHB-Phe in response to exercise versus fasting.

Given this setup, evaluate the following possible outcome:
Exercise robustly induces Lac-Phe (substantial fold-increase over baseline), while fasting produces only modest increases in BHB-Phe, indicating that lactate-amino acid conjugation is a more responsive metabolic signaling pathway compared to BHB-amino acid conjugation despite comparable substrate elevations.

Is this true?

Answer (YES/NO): NO